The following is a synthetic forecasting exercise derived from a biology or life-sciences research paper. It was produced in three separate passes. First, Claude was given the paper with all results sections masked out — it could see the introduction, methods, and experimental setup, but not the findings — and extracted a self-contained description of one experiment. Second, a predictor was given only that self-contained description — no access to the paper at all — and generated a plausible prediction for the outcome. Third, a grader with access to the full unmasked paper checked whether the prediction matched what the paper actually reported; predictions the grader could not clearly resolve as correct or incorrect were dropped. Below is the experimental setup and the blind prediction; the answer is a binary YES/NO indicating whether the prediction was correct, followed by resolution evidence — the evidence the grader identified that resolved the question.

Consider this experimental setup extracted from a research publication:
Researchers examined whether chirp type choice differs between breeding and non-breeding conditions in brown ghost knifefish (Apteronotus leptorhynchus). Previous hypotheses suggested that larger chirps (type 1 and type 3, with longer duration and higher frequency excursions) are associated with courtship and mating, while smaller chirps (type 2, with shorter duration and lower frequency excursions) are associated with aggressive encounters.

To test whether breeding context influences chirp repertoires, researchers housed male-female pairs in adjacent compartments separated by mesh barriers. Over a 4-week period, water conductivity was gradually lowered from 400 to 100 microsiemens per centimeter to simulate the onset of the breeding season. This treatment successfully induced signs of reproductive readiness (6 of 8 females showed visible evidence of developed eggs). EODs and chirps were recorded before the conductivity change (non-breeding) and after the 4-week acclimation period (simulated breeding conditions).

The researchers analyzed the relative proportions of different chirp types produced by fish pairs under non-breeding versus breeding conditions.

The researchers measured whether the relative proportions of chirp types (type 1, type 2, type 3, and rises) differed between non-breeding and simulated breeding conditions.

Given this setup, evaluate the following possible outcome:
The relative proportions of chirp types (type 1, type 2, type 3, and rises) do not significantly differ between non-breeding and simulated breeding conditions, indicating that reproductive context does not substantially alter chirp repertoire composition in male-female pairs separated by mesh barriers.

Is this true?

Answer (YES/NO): YES